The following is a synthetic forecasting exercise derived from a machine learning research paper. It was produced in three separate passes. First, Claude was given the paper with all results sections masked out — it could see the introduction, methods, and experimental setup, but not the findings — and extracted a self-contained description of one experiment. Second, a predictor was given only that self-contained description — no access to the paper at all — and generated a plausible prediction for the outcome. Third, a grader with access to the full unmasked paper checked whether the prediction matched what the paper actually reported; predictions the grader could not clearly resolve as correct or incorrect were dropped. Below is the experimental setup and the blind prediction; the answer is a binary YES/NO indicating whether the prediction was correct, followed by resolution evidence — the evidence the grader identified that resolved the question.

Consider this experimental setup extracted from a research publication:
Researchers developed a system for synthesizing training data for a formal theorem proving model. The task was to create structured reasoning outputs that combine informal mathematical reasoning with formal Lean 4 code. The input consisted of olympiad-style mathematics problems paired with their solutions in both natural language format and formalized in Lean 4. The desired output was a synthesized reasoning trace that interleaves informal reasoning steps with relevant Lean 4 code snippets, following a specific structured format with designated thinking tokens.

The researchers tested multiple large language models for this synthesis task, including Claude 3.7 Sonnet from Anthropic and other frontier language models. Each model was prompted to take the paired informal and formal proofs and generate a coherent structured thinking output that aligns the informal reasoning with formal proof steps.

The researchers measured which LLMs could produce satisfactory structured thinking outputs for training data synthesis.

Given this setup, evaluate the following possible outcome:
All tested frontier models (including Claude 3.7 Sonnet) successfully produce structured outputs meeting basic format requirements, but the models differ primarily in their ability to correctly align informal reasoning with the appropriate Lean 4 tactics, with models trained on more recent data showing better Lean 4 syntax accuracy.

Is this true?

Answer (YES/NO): NO